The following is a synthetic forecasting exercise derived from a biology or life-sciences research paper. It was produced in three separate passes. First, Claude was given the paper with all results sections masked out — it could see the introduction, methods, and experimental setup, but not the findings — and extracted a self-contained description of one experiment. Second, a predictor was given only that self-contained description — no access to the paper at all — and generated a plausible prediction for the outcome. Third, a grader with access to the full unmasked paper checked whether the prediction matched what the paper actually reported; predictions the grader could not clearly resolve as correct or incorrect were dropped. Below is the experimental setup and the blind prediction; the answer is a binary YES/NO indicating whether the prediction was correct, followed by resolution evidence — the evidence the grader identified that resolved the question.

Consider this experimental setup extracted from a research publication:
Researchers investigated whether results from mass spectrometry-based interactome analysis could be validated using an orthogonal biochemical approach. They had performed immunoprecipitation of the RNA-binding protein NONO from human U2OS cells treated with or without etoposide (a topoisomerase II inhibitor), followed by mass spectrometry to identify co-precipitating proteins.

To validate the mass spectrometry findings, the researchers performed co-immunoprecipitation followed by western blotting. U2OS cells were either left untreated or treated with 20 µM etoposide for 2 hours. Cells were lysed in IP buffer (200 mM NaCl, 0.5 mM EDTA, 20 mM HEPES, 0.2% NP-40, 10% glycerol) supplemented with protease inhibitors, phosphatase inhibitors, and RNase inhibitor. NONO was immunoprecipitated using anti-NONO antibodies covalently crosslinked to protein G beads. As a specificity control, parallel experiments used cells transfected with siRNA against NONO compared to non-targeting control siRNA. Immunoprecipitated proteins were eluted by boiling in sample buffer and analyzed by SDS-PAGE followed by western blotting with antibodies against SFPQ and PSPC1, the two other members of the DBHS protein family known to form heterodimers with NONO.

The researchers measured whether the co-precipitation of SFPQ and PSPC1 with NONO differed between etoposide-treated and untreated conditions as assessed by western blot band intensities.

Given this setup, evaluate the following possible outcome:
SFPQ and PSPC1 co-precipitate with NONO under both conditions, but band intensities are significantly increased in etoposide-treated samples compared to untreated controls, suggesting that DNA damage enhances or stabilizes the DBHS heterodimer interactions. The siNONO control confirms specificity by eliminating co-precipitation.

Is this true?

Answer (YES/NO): NO